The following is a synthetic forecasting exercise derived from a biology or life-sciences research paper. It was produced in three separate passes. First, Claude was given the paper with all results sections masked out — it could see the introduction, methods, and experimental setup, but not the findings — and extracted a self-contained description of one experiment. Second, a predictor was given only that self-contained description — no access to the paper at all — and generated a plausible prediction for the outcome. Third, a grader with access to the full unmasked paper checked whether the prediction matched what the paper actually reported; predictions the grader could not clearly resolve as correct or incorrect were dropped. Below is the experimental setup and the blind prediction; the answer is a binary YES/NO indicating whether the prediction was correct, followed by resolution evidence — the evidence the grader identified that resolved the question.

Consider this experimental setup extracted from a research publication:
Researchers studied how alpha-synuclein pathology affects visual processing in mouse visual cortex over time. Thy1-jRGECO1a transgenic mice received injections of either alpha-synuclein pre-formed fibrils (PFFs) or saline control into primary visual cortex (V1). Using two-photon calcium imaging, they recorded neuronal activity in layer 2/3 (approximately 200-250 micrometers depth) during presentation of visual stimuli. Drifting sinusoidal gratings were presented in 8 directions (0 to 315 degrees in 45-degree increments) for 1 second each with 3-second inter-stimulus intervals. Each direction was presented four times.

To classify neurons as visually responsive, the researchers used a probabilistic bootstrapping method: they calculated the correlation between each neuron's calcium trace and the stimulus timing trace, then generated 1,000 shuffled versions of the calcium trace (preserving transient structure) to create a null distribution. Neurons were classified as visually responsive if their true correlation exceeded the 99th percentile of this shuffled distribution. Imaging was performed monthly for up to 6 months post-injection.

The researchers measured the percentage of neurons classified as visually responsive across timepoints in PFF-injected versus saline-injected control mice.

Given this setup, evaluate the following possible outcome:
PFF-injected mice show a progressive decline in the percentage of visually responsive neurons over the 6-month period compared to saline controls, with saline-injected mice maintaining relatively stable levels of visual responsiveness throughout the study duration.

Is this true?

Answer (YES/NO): NO